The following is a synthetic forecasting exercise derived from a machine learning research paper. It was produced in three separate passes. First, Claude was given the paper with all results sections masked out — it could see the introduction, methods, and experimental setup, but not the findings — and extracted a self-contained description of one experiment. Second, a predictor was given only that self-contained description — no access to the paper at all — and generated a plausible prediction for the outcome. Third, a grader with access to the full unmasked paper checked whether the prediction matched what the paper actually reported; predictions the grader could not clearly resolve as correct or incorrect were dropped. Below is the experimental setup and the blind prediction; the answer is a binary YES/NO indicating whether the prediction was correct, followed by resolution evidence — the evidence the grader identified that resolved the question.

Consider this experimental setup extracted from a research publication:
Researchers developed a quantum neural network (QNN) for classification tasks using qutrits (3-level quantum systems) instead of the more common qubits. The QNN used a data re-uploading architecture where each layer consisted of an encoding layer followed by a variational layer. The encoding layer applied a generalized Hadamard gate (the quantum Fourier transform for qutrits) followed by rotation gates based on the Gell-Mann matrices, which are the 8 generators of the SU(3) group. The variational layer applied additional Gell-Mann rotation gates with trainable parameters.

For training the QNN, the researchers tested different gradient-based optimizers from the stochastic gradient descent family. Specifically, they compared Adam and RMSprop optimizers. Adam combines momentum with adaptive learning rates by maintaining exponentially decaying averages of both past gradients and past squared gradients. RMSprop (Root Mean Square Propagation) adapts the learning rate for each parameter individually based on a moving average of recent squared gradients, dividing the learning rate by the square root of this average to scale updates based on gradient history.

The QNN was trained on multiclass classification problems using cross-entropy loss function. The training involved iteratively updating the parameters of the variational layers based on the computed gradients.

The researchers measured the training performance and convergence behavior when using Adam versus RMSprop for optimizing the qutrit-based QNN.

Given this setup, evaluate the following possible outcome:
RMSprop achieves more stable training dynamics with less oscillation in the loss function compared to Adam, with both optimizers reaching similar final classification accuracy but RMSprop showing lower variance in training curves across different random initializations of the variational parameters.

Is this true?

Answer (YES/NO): NO